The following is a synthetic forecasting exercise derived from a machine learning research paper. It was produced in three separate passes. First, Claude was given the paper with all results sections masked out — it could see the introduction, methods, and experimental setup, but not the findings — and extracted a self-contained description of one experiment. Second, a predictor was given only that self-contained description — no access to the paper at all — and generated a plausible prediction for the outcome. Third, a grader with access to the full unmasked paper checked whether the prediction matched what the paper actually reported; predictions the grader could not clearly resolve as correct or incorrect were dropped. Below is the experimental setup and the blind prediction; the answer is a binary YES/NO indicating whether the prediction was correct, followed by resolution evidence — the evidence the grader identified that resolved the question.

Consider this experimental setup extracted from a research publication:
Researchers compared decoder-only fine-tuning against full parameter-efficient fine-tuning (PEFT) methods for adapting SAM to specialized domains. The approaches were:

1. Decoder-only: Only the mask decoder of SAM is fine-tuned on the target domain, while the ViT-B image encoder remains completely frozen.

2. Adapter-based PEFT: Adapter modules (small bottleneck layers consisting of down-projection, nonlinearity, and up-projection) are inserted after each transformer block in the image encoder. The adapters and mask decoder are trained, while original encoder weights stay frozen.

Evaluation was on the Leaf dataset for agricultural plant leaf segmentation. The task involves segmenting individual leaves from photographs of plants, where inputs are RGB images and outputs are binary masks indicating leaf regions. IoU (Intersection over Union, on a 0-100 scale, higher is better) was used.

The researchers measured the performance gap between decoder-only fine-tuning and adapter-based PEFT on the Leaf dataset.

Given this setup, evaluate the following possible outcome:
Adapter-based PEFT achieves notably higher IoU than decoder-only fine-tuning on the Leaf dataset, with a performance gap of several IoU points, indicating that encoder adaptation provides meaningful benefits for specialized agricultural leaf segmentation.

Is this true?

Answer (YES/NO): YES